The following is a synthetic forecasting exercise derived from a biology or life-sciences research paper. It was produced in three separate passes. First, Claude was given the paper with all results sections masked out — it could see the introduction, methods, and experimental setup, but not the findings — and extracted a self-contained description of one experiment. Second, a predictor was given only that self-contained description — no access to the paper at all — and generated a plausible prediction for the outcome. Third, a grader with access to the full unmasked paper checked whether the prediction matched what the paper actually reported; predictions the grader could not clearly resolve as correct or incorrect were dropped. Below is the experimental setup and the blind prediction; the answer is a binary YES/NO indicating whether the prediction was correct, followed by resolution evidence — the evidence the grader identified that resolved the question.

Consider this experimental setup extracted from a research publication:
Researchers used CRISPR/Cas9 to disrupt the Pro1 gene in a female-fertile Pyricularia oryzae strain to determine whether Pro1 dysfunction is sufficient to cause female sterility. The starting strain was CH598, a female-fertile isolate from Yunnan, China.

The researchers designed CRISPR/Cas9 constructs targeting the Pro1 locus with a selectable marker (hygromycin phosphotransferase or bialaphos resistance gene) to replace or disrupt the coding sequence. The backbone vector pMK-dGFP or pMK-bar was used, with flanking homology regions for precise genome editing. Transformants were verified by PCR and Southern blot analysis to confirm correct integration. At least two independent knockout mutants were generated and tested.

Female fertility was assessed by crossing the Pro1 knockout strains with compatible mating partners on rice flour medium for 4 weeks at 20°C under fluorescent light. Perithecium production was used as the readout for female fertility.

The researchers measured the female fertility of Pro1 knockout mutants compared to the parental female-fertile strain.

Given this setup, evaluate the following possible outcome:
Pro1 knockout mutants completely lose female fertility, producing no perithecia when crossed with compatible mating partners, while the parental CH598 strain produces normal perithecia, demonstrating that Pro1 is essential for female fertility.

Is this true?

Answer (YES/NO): YES